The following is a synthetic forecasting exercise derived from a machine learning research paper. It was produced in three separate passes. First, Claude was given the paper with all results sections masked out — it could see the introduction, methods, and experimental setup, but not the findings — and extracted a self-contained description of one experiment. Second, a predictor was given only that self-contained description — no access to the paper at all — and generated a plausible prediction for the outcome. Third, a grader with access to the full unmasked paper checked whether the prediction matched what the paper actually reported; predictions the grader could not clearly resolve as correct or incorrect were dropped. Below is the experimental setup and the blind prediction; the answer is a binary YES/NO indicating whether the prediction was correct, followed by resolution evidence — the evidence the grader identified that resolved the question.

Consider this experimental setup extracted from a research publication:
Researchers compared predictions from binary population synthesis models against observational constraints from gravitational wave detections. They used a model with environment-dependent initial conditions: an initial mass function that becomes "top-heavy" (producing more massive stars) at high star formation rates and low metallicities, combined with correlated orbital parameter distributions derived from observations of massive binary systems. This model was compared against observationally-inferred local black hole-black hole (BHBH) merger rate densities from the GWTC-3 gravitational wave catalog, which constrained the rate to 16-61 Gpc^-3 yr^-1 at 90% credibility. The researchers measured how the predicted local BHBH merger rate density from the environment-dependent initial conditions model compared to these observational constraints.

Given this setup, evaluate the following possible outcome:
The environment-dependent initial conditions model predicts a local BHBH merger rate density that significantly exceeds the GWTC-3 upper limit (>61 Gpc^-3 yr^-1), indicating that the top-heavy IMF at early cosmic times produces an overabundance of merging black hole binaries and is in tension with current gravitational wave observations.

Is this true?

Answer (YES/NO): YES